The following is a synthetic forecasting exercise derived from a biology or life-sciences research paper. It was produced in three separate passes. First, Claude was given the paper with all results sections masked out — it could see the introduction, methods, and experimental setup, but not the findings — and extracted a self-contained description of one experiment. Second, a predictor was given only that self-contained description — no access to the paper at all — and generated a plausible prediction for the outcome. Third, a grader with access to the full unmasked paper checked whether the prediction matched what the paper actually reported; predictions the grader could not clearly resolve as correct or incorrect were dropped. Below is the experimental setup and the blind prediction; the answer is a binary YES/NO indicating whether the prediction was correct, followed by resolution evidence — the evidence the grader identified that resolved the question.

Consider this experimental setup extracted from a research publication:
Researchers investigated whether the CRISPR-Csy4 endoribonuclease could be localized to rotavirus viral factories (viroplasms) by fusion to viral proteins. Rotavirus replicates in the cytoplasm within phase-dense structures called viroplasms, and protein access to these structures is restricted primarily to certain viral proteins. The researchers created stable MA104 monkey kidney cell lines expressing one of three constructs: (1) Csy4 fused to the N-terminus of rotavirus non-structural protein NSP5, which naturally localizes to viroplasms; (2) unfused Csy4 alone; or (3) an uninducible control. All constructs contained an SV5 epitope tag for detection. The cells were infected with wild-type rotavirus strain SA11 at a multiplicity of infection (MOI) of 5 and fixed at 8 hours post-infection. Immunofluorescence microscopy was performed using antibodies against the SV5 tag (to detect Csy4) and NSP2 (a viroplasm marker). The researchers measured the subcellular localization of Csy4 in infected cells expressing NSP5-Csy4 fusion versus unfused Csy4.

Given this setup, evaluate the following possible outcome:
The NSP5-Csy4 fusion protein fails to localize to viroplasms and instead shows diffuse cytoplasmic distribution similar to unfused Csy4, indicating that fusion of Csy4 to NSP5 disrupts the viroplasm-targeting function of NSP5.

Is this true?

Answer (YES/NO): NO